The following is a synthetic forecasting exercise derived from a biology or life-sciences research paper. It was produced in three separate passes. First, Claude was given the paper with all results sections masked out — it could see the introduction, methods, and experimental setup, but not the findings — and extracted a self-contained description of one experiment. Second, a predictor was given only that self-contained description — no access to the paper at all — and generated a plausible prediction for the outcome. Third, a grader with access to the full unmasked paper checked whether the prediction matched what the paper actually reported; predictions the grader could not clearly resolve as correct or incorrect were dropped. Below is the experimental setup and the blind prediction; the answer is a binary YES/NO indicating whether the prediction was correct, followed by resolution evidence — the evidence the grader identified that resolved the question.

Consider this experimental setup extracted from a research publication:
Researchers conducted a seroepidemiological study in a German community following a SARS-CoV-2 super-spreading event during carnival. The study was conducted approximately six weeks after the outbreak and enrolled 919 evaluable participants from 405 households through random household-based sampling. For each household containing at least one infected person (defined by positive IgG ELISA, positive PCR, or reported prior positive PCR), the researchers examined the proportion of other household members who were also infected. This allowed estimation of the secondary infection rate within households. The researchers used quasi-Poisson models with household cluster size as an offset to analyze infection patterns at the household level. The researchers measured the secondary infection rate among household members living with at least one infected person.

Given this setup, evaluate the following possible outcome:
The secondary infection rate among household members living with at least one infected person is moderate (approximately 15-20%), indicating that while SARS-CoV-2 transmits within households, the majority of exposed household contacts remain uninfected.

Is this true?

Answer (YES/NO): NO